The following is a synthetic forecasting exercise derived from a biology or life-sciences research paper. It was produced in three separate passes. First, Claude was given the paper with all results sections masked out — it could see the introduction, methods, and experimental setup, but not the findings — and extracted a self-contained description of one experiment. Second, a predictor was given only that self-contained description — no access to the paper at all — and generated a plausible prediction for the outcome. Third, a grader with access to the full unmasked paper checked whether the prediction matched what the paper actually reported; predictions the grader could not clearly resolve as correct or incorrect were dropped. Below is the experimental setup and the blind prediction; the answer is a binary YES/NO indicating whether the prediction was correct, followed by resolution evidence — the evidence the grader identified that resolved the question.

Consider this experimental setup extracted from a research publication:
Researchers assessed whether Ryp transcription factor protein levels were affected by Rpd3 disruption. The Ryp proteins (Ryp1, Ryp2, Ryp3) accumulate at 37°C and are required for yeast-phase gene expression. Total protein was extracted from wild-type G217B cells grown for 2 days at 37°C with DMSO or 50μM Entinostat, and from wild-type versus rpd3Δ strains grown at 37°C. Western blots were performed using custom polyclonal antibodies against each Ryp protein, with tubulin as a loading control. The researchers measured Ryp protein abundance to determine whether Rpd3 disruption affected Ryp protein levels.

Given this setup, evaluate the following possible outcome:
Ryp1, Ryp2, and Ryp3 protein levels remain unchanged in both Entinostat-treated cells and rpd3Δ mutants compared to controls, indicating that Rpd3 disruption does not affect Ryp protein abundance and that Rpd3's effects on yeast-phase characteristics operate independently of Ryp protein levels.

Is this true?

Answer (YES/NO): YES